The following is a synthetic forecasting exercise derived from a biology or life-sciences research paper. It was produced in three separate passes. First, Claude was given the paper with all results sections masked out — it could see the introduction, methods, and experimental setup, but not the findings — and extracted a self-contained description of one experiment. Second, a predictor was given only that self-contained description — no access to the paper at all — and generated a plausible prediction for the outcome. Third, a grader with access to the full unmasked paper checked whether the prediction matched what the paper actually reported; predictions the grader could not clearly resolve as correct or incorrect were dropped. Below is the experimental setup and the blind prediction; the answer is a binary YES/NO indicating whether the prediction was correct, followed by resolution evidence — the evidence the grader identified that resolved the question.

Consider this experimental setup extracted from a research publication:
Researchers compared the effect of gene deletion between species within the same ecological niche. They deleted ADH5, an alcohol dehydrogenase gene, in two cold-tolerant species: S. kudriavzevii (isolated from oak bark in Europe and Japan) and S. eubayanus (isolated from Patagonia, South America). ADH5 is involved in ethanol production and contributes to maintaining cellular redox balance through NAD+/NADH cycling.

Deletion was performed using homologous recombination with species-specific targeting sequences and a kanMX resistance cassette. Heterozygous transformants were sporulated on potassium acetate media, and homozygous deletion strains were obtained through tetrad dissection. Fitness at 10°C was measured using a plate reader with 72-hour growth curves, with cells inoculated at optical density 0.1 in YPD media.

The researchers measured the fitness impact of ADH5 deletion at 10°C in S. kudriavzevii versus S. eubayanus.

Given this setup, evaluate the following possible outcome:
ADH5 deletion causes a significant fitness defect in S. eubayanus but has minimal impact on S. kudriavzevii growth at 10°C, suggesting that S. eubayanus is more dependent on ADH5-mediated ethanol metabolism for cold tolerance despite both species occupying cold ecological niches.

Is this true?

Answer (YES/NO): NO